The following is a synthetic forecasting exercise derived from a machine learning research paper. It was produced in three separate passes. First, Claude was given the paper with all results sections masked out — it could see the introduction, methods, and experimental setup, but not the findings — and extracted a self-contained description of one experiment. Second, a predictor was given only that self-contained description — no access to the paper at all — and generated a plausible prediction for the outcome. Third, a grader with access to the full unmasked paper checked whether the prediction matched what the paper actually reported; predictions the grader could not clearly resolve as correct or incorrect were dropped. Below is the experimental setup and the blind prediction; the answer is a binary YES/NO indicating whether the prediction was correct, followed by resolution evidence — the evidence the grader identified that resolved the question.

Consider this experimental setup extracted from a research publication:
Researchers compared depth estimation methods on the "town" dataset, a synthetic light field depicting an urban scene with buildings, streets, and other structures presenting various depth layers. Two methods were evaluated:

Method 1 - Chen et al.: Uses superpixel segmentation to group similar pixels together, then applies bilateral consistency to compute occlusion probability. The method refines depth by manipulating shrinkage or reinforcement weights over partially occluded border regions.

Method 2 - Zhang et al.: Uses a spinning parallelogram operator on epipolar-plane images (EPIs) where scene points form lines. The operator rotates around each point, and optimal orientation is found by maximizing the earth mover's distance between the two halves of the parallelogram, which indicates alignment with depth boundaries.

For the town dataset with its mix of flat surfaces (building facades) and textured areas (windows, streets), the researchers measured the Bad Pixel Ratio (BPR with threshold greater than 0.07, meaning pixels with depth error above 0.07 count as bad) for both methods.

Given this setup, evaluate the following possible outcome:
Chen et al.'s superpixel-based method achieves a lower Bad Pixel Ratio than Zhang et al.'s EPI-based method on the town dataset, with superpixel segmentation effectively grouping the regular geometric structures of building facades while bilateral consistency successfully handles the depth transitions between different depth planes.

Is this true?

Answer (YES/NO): NO